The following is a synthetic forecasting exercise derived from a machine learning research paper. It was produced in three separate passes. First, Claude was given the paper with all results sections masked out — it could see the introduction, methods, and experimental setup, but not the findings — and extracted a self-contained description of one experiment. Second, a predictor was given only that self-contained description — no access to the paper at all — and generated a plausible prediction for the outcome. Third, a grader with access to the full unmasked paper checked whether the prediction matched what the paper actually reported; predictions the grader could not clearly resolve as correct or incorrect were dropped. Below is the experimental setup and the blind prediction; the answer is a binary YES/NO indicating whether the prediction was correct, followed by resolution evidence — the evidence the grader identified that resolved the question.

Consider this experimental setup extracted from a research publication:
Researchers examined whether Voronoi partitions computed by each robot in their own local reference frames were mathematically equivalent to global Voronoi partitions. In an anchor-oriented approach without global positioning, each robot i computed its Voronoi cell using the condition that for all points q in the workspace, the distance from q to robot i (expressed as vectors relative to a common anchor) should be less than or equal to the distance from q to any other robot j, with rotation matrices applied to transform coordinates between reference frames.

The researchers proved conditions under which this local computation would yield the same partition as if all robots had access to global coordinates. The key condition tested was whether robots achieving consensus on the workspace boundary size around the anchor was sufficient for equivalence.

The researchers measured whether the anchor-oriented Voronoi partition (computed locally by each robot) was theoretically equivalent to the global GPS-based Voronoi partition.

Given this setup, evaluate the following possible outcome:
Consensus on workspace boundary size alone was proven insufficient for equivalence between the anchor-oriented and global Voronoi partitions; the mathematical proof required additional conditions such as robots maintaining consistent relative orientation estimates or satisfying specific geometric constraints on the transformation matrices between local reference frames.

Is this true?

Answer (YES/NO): NO